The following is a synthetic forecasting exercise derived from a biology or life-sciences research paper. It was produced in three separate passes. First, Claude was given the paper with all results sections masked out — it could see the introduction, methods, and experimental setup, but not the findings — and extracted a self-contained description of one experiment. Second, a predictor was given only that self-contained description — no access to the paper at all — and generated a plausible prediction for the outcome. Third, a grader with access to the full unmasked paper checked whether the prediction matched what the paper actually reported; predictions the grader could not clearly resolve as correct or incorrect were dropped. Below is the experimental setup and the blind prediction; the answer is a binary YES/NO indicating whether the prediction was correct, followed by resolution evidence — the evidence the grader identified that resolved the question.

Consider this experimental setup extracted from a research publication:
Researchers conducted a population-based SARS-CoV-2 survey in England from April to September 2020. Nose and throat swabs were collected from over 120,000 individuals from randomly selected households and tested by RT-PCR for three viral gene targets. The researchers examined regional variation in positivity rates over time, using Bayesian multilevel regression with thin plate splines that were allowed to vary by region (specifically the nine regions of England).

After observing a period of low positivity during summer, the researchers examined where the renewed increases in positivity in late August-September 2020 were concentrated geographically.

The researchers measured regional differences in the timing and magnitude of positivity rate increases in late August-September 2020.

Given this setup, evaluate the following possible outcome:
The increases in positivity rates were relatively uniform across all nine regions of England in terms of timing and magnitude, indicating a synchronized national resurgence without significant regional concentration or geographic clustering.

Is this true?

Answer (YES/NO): NO